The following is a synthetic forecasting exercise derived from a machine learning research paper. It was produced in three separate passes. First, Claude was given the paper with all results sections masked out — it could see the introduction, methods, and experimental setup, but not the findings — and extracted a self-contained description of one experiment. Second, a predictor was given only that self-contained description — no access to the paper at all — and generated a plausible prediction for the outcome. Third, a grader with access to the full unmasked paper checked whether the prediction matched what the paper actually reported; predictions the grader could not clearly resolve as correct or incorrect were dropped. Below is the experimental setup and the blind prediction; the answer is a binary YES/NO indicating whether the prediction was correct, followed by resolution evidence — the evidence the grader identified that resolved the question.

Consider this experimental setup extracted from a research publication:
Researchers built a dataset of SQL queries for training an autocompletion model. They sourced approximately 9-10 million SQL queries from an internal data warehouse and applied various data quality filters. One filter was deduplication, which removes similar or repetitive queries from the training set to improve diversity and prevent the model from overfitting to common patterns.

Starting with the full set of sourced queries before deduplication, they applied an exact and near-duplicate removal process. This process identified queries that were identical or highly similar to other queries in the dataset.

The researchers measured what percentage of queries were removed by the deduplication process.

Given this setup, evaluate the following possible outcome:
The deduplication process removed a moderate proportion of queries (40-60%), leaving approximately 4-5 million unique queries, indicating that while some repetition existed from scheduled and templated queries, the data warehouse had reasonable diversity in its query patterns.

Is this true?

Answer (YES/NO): NO